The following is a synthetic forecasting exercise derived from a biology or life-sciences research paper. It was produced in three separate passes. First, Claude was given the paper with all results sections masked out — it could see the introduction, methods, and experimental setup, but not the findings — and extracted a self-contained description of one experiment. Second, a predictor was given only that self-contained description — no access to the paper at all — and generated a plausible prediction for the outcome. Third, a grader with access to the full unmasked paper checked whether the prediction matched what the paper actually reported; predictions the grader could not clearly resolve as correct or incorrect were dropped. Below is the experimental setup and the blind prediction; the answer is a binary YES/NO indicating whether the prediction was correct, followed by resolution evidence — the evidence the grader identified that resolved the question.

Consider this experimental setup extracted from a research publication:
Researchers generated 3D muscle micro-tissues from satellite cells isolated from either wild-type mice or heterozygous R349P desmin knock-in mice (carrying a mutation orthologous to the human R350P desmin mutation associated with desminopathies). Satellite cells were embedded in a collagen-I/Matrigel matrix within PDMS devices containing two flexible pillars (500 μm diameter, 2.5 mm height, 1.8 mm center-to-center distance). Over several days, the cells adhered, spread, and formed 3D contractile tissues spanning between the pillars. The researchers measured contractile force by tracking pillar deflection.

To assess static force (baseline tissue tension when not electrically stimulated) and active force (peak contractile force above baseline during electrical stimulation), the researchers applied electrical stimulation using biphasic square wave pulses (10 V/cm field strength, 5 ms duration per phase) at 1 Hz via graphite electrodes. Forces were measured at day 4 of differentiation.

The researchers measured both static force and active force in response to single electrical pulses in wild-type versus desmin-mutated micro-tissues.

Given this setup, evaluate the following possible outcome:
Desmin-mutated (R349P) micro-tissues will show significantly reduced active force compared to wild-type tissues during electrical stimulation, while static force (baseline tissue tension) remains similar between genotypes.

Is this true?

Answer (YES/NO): NO